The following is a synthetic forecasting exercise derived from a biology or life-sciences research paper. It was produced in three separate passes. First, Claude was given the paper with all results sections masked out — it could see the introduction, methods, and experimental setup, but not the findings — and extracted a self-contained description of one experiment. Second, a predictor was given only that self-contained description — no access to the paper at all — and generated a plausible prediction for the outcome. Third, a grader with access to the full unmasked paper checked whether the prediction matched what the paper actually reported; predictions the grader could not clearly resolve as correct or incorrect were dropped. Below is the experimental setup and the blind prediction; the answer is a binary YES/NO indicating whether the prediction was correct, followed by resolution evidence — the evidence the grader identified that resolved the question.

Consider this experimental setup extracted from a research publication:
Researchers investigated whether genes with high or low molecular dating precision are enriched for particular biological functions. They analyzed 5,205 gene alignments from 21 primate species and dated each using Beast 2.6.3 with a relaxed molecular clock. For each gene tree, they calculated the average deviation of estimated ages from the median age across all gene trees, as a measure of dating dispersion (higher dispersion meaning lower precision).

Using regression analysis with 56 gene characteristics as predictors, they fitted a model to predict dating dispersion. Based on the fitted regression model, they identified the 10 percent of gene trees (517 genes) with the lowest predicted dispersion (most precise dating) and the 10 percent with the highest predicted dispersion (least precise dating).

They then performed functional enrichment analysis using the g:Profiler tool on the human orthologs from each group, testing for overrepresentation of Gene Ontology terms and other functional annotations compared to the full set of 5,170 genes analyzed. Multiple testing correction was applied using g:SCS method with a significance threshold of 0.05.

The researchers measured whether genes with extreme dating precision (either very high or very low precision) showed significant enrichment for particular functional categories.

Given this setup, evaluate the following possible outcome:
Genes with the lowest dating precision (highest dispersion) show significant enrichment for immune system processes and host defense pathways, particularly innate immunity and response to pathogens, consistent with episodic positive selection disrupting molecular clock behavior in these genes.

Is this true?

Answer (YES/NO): NO